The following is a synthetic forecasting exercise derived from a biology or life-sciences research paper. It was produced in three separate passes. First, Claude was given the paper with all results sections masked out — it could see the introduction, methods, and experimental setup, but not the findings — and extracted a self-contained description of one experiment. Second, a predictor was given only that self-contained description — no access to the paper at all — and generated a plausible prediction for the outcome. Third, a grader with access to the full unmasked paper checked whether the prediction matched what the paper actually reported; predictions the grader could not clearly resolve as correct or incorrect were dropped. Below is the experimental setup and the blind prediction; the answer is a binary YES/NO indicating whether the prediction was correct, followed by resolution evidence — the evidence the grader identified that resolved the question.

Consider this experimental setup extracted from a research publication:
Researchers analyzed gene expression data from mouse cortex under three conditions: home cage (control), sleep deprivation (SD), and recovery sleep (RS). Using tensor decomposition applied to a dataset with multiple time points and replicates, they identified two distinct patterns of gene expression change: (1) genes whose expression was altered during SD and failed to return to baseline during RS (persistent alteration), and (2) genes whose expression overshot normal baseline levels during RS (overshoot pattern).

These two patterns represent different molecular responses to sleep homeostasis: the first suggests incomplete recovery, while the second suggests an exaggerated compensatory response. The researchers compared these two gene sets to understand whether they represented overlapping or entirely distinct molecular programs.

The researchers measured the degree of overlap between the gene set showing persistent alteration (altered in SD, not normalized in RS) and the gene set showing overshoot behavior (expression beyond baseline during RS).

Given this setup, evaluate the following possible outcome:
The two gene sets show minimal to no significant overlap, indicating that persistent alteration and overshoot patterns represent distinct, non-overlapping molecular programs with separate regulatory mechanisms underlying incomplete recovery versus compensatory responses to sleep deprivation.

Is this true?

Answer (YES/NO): NO